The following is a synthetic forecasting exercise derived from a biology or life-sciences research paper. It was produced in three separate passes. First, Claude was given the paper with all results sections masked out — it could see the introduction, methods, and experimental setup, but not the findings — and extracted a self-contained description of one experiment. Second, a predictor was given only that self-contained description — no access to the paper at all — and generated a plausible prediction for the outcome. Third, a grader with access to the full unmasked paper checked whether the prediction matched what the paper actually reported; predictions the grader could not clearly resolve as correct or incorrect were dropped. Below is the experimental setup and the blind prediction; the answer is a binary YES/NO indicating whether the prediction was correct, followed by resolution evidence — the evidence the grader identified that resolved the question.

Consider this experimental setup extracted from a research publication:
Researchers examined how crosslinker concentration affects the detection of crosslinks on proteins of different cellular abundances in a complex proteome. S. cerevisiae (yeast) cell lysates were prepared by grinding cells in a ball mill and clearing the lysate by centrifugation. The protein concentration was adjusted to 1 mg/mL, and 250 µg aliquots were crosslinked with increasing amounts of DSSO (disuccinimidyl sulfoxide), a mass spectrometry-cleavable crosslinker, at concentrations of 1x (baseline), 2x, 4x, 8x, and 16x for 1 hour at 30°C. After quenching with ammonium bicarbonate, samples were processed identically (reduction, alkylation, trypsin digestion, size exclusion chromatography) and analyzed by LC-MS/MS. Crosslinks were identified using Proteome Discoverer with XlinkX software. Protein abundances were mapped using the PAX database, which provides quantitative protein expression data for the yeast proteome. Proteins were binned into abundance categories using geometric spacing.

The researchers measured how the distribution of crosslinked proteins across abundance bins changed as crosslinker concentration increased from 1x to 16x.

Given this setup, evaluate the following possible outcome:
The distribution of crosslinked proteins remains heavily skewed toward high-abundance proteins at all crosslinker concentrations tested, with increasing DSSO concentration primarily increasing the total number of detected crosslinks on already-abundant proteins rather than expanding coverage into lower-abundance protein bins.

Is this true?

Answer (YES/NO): NO